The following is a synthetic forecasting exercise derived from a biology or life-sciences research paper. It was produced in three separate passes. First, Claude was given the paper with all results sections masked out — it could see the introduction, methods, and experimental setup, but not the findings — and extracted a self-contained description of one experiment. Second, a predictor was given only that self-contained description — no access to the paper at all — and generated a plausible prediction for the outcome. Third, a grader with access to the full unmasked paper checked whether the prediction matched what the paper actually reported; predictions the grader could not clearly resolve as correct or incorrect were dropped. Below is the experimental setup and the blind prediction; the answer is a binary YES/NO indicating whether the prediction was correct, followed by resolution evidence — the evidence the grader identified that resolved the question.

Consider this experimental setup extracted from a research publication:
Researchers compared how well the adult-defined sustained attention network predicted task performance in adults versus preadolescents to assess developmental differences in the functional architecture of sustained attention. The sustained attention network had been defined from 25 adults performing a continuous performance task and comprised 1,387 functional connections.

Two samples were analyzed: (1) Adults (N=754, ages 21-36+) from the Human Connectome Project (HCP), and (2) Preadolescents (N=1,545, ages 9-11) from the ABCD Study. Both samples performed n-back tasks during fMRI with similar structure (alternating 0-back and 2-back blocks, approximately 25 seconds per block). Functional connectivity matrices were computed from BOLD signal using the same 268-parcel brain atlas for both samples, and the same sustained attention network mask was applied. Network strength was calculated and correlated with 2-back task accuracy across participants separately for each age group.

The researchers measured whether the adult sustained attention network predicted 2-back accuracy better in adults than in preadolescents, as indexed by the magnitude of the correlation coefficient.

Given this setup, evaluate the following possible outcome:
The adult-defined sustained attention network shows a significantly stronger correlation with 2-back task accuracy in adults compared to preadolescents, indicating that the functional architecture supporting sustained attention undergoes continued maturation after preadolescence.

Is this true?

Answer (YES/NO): NO